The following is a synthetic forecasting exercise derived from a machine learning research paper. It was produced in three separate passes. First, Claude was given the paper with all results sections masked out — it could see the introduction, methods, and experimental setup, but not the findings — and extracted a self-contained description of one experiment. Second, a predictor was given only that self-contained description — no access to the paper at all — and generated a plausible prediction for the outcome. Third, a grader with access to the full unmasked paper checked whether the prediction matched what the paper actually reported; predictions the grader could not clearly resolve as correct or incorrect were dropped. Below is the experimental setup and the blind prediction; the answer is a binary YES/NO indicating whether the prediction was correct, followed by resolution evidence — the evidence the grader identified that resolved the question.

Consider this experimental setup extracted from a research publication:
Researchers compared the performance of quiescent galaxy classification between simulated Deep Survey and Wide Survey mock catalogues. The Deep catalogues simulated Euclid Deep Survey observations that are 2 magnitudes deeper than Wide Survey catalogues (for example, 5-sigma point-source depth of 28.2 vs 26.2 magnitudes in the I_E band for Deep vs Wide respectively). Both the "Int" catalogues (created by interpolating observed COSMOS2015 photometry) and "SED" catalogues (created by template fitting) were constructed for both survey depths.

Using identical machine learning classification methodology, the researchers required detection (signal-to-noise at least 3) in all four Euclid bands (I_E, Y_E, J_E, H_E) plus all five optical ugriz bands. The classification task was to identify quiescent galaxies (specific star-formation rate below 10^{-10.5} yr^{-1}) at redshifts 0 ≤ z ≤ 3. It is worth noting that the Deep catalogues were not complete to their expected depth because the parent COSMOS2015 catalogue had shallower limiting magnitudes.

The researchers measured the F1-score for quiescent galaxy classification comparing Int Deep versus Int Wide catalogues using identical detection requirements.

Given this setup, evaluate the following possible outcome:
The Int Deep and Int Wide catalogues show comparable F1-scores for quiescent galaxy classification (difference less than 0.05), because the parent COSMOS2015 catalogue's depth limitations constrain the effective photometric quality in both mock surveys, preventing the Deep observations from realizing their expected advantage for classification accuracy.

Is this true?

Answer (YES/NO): NO